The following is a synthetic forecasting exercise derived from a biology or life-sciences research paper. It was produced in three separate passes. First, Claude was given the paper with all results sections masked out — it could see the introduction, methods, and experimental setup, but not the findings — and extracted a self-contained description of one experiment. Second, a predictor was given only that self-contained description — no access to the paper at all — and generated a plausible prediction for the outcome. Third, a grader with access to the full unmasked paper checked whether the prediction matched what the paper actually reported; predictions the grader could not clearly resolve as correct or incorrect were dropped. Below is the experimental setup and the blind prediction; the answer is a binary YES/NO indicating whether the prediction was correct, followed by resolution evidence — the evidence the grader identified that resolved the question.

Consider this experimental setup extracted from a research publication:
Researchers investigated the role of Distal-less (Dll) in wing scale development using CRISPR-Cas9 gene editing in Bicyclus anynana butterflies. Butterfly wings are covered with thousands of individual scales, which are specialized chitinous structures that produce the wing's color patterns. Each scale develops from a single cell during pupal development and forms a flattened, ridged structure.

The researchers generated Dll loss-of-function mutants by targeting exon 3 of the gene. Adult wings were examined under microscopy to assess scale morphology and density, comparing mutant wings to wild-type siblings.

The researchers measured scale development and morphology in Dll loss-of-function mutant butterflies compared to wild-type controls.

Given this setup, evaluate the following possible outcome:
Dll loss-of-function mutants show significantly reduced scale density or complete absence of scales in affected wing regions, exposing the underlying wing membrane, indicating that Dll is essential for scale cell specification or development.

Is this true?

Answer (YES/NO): YES